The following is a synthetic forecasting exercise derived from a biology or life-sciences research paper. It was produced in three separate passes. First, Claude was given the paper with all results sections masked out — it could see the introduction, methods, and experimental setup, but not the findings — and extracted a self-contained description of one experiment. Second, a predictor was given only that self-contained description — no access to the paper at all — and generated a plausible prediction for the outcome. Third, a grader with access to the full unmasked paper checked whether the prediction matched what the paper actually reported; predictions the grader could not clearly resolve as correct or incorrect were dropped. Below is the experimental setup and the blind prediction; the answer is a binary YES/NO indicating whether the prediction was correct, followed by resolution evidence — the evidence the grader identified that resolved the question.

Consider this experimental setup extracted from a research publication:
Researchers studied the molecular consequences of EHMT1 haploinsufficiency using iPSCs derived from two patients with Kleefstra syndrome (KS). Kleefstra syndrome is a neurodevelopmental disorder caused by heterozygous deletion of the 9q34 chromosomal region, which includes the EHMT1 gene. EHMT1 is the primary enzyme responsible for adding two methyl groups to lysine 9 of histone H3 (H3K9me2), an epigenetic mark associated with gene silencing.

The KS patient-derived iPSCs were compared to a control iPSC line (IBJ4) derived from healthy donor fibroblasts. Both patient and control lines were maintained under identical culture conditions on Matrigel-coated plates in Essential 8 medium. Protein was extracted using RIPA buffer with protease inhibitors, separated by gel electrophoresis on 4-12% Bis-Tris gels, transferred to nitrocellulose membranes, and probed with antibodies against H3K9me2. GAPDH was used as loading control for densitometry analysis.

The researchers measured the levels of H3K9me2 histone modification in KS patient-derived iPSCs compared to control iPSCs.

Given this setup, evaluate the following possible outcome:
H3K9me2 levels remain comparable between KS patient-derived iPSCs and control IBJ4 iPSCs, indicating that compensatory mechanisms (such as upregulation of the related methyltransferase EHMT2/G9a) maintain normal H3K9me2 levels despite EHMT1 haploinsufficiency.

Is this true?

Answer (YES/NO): NO